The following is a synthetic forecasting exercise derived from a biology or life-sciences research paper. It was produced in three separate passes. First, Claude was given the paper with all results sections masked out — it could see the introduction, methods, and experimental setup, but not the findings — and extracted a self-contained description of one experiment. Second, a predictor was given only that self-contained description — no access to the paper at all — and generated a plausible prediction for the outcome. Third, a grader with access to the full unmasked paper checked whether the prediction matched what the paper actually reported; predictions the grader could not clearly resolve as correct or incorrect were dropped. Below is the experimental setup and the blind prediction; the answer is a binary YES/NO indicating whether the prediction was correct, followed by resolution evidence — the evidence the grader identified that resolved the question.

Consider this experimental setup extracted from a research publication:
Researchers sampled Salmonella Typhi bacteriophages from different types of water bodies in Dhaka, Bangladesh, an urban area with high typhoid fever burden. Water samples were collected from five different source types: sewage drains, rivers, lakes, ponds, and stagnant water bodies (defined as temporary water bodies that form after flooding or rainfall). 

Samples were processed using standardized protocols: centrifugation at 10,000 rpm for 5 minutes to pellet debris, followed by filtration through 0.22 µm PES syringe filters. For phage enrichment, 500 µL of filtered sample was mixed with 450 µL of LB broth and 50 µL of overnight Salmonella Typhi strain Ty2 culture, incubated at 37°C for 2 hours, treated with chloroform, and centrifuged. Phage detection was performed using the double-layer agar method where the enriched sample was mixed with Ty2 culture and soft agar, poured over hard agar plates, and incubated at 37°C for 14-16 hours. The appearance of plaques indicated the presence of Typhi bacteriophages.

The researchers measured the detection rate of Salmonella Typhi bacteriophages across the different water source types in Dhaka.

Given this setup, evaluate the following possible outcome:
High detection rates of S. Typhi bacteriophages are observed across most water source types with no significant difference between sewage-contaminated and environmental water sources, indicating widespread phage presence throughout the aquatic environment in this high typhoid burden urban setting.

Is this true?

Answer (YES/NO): NO